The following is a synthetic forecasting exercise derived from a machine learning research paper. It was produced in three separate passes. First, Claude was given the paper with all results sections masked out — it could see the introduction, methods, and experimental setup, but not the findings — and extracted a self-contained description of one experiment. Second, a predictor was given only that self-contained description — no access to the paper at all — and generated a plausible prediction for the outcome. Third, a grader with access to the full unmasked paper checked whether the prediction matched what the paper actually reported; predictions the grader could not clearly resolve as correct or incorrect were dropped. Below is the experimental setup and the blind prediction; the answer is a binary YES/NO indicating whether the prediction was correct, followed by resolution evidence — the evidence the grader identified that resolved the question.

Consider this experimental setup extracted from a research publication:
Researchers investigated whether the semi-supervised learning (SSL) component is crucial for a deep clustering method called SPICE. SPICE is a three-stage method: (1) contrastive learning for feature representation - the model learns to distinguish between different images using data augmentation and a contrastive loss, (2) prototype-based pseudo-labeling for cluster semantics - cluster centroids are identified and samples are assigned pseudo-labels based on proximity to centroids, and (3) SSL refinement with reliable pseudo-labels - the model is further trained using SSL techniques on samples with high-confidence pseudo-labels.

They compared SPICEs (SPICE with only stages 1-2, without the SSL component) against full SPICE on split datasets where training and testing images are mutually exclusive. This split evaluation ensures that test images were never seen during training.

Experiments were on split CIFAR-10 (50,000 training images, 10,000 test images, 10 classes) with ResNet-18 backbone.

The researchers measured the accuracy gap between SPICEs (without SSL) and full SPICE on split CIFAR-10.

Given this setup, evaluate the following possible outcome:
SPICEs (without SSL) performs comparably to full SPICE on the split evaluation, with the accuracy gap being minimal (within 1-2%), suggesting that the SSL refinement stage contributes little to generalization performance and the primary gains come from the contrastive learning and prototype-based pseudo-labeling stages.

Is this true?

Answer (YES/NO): NO